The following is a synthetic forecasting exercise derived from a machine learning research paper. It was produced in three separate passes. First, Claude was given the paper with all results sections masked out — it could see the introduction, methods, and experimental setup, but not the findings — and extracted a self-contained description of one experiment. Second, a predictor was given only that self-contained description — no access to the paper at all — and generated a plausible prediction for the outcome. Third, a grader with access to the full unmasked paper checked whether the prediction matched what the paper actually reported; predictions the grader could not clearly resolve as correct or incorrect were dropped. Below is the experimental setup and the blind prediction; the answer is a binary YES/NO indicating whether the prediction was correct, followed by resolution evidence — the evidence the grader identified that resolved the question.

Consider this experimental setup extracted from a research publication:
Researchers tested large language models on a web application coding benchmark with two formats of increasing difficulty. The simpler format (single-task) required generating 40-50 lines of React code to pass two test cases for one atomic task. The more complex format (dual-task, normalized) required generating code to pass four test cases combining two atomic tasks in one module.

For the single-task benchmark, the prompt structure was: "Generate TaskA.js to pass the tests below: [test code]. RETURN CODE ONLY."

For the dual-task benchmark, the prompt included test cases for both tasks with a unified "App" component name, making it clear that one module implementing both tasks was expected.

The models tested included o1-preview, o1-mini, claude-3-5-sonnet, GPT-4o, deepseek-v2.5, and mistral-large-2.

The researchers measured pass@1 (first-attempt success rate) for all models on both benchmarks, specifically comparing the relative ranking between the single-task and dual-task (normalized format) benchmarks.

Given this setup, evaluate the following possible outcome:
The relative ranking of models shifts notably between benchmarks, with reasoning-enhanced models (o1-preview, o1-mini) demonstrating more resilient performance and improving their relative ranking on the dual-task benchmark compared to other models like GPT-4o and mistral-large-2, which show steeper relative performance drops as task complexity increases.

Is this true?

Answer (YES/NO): NO